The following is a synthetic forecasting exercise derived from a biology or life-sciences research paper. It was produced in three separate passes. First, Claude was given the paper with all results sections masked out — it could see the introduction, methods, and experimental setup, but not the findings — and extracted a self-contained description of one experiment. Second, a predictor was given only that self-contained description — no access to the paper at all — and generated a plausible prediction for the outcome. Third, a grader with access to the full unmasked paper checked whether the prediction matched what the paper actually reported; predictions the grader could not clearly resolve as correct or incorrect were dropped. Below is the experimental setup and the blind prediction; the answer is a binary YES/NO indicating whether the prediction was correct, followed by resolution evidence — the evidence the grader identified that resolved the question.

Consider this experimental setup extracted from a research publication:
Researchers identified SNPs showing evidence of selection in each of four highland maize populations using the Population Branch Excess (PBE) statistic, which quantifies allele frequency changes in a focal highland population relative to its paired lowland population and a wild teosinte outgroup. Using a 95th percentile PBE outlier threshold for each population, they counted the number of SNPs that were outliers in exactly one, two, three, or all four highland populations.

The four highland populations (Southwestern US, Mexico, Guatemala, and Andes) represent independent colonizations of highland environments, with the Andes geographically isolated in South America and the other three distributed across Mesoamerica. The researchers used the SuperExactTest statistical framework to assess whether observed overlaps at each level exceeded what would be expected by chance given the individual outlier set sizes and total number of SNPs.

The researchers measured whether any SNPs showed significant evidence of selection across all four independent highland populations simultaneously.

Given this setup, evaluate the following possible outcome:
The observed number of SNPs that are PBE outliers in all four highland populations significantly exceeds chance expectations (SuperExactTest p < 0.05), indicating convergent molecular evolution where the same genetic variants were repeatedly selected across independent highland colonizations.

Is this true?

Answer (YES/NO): YES